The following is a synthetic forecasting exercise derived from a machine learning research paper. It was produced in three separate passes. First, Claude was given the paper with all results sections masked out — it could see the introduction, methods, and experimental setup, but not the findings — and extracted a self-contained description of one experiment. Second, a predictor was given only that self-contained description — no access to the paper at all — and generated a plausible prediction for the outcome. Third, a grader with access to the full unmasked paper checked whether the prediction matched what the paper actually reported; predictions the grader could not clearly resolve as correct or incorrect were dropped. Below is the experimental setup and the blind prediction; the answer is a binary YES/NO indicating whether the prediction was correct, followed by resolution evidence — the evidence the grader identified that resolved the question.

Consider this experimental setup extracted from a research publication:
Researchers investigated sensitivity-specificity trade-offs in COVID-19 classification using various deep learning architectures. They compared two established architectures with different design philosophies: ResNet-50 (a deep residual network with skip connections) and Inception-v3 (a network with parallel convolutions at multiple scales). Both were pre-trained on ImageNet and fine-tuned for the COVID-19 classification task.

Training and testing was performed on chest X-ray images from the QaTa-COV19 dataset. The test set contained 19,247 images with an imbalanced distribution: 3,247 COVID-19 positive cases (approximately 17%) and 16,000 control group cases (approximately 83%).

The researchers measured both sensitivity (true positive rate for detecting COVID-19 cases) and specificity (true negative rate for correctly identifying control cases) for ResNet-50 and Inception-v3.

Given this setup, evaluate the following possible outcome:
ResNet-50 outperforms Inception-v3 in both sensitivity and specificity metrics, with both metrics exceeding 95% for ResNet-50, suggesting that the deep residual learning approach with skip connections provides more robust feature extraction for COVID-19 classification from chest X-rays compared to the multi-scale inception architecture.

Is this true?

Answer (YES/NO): NO